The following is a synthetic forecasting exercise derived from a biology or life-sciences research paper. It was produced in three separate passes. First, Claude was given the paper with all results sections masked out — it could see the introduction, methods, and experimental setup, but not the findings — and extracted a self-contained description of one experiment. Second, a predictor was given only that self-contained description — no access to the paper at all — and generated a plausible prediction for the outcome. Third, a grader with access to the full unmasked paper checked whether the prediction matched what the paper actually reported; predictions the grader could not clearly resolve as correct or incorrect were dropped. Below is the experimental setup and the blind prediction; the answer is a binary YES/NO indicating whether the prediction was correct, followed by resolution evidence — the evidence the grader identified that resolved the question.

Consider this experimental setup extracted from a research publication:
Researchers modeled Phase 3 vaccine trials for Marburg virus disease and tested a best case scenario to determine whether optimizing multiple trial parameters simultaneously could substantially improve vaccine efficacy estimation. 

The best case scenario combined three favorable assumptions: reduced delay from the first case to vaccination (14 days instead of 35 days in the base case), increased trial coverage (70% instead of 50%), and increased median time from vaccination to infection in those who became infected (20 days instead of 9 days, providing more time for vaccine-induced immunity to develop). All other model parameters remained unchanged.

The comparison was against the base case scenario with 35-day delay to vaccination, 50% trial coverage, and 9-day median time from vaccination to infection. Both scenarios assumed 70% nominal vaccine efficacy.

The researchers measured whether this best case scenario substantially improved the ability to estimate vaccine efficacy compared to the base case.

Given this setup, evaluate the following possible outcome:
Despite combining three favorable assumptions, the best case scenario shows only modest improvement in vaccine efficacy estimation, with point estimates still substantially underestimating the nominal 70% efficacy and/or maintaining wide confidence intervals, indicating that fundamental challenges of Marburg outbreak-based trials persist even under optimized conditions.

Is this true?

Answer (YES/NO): NO